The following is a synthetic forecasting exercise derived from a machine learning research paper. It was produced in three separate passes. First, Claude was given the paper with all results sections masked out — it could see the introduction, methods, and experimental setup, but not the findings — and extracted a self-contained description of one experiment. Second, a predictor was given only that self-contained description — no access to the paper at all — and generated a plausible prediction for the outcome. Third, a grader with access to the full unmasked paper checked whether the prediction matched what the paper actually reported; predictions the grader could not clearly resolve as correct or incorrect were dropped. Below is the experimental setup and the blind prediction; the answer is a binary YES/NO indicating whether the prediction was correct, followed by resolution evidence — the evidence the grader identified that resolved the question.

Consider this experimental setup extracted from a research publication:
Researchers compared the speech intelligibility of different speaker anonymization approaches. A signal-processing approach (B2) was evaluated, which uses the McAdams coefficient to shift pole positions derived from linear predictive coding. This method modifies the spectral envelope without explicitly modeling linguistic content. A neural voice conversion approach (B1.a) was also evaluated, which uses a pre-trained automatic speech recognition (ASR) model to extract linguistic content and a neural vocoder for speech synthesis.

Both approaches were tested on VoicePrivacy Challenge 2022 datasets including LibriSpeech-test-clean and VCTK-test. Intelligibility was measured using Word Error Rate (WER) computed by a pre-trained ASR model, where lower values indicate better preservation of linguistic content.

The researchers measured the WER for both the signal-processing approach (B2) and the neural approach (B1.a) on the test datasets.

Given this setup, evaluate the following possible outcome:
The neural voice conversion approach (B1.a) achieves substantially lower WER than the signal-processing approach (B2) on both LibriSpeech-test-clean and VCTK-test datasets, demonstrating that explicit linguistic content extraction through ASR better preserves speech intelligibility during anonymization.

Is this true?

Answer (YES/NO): YES